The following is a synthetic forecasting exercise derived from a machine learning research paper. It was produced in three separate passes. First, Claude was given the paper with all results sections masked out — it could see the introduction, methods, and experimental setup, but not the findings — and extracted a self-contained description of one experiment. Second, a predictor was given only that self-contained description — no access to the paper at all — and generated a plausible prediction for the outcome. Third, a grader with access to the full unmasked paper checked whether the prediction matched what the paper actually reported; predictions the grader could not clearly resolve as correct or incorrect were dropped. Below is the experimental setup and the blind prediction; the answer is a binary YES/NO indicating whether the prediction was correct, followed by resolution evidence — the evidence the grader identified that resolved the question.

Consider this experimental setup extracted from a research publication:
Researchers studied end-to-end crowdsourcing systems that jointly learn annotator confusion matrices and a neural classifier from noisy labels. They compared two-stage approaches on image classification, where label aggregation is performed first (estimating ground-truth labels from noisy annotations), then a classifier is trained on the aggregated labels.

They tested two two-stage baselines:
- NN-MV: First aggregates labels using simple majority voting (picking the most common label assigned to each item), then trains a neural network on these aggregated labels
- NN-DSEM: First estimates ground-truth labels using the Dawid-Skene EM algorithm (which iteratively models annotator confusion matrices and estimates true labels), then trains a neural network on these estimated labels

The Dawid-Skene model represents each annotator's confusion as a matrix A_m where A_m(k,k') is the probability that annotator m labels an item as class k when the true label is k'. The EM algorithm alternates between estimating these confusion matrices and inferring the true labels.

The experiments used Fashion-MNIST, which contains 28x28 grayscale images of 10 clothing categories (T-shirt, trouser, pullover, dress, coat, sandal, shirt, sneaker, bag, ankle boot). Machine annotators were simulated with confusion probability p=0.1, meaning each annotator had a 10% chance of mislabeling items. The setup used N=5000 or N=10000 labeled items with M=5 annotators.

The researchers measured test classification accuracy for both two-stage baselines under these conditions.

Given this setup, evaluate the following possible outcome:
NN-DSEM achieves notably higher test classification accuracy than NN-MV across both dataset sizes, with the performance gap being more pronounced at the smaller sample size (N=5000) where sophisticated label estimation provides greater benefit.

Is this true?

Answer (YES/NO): NO